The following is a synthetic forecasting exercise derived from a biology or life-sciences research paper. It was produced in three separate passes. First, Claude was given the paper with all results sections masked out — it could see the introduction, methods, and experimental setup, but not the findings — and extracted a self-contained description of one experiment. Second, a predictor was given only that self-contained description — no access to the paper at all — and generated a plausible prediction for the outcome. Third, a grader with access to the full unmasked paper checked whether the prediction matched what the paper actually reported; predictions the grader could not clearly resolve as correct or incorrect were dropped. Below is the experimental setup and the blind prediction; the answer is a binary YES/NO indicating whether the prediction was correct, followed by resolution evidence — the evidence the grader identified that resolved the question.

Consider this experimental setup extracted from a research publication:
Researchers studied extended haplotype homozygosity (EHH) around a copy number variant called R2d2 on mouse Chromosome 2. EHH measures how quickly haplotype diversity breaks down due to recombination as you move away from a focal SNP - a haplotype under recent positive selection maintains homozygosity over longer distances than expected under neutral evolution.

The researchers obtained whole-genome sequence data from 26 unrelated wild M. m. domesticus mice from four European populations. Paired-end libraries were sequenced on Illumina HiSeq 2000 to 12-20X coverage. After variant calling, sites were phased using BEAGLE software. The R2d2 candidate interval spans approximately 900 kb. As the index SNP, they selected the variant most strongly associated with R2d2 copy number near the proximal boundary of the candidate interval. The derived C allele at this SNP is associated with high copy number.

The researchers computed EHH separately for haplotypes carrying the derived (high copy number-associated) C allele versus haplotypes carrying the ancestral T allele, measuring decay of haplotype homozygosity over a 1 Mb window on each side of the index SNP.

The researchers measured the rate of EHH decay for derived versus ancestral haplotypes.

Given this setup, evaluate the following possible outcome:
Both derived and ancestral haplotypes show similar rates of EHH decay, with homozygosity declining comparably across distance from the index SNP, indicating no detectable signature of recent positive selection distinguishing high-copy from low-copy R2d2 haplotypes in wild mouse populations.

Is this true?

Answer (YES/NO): NO